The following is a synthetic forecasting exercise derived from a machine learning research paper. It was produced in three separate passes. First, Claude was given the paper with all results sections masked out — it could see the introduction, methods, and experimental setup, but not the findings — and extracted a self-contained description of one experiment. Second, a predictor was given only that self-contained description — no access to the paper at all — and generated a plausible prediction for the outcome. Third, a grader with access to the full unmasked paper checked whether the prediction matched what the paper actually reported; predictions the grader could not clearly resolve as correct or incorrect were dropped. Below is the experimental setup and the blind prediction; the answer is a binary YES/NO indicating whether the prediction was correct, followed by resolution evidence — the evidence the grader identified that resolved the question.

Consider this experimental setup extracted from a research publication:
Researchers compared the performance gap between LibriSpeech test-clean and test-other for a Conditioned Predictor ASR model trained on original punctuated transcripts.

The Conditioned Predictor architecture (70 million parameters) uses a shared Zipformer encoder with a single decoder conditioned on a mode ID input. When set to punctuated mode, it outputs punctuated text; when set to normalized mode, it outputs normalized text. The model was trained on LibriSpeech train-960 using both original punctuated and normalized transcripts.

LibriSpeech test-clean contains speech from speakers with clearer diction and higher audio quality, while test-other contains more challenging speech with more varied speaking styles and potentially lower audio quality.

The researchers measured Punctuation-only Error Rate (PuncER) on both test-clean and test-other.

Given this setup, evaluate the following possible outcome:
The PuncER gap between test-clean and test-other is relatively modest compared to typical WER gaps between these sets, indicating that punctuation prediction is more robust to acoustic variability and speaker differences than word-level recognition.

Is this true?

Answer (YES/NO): YES